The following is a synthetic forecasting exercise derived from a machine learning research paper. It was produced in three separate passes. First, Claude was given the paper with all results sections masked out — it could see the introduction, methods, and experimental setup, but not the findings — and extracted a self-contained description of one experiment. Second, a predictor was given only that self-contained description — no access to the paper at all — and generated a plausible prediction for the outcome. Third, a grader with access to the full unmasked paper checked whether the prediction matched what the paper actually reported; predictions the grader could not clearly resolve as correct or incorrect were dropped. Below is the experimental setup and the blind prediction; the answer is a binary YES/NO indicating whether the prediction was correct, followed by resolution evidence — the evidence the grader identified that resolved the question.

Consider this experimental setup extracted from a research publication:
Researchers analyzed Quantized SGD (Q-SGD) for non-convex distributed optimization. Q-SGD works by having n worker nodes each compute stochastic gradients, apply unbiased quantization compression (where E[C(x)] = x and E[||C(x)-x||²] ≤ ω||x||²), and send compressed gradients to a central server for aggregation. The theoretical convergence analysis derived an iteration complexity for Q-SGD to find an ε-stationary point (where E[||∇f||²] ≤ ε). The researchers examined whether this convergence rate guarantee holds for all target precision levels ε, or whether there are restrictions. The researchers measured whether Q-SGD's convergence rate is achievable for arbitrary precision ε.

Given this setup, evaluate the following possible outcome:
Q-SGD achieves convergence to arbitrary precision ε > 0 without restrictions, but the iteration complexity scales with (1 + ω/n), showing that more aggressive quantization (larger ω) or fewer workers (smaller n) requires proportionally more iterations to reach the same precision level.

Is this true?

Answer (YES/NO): NO